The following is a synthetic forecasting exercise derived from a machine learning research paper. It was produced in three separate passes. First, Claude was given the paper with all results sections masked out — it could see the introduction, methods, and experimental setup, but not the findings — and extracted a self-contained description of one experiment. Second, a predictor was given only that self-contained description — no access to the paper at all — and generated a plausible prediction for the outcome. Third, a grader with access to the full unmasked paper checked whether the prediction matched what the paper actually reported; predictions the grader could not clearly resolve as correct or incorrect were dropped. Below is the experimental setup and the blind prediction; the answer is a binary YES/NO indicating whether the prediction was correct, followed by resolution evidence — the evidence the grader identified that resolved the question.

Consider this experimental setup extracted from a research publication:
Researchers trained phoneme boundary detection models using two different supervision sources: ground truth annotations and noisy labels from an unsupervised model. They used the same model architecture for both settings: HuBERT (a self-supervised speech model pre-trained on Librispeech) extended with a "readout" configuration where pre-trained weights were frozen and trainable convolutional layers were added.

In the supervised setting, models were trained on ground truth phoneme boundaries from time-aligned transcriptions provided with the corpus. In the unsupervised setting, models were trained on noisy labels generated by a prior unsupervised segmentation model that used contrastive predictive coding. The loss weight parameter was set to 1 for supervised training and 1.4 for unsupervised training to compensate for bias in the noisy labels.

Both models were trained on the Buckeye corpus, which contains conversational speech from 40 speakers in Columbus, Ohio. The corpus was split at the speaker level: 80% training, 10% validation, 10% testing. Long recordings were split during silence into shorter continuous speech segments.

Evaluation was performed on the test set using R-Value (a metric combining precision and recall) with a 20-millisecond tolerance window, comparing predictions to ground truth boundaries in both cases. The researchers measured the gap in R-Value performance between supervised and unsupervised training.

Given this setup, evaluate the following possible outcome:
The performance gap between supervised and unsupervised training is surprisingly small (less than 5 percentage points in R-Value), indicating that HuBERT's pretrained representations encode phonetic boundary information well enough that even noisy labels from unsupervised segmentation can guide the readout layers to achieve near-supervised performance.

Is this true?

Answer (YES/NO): NO